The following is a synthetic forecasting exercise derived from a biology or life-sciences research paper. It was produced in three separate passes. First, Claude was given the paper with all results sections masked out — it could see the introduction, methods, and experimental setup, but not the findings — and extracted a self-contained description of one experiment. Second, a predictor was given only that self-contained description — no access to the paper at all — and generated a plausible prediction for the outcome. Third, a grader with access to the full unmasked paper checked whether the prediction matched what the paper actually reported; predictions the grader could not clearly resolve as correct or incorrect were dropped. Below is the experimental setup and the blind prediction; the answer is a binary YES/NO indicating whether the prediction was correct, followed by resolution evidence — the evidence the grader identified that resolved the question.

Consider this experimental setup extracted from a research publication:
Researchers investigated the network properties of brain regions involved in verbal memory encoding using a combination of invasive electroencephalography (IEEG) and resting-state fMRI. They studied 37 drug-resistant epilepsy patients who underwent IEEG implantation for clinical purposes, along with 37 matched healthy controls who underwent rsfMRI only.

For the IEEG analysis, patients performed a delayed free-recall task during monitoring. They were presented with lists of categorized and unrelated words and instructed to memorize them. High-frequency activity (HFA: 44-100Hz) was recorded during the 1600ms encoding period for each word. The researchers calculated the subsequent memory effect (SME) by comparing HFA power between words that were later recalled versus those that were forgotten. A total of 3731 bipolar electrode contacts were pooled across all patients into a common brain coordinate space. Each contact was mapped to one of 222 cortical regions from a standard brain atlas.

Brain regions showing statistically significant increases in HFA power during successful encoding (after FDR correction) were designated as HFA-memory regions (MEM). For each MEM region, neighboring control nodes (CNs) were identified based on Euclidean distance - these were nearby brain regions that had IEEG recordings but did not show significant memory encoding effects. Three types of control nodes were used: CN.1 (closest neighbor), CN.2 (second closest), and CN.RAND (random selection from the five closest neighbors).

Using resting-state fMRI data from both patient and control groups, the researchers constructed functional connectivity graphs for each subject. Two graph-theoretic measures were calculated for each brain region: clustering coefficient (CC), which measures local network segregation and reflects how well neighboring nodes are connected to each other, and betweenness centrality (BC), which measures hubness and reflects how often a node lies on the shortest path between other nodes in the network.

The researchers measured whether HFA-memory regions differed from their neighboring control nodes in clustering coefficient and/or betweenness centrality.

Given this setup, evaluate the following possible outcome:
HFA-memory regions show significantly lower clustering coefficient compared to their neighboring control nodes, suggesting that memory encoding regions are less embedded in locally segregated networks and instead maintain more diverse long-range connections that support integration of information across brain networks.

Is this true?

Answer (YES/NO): NO